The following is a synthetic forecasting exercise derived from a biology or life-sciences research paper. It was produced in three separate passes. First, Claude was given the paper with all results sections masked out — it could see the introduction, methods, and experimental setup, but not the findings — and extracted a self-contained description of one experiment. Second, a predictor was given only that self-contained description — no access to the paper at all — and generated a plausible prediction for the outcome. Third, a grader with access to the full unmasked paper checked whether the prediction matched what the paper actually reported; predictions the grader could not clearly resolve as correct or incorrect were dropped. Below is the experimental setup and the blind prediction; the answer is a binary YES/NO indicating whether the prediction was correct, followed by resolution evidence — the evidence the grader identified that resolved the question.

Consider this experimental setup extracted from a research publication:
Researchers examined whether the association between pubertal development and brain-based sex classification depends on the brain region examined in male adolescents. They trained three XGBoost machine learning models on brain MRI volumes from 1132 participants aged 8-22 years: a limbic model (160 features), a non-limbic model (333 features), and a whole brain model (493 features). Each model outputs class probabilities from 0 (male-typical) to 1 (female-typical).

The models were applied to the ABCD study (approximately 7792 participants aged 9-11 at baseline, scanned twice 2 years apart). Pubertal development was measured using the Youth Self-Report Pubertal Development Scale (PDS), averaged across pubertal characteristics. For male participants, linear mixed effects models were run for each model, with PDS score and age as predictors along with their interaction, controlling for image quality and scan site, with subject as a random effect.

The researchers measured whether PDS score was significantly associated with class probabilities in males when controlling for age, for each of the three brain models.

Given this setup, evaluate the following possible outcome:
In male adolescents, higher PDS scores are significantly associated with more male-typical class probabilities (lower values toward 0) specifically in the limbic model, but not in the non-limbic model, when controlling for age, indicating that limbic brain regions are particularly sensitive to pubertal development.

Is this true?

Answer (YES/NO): NO